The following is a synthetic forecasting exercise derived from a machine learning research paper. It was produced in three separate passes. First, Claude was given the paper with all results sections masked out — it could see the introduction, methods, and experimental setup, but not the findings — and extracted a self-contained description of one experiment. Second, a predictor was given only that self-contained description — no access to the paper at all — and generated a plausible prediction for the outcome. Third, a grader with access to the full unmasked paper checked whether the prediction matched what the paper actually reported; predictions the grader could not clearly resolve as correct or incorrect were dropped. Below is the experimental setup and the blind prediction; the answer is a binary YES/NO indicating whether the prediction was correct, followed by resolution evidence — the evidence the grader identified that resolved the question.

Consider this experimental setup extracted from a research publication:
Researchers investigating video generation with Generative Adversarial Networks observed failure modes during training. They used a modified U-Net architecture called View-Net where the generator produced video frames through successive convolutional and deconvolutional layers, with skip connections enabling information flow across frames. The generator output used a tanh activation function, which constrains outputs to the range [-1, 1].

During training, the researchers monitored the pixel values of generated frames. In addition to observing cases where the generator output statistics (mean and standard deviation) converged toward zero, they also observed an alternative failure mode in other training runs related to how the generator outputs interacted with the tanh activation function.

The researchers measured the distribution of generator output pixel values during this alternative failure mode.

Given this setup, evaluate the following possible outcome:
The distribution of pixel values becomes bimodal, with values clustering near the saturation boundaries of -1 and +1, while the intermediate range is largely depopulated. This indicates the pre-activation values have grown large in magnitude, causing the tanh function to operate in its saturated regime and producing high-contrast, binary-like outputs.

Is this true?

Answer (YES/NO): YES